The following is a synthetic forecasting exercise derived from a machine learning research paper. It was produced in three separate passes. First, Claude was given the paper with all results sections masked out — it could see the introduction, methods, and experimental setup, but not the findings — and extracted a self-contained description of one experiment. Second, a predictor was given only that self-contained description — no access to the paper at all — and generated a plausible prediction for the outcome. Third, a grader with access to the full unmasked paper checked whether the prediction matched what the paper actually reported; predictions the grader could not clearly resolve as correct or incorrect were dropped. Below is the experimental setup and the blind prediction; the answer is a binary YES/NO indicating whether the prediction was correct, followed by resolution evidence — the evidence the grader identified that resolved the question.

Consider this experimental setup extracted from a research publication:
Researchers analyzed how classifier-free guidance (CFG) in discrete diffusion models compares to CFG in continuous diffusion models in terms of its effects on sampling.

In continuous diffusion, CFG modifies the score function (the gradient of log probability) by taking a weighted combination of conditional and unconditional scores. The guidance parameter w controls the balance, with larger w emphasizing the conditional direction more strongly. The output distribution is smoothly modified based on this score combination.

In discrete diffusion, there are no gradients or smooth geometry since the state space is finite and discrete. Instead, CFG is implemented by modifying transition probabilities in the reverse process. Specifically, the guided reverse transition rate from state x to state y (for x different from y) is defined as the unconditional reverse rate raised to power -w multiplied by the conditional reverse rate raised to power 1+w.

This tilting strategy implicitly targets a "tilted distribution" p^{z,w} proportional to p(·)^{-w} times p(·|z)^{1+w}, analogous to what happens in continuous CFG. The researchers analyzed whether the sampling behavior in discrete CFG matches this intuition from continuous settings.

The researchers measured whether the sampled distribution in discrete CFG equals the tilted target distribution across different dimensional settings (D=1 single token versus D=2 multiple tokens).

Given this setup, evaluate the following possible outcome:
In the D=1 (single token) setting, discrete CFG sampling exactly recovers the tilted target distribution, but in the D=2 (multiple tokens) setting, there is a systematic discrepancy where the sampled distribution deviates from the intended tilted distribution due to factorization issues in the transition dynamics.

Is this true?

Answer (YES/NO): YES